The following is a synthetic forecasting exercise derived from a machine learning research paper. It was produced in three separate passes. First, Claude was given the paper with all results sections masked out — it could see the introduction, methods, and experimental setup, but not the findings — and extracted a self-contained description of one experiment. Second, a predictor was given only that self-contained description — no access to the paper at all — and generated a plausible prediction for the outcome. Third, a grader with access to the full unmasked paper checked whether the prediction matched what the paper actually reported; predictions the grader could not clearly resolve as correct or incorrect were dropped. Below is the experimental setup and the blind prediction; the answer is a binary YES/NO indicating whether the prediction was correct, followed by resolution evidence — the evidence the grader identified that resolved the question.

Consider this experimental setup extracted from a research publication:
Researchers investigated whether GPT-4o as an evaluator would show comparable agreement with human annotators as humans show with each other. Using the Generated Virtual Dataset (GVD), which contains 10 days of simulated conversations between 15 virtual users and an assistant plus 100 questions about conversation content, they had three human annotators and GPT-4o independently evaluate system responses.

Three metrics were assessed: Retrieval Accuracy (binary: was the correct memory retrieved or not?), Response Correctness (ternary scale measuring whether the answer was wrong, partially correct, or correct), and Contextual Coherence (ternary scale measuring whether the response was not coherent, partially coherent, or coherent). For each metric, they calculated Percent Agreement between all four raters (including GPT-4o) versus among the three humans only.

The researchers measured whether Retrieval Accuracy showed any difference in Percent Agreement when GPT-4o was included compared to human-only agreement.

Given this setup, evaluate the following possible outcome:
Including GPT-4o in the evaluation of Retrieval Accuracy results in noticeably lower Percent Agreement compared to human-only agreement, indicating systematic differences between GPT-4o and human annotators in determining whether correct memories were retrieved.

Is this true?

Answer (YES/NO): NO